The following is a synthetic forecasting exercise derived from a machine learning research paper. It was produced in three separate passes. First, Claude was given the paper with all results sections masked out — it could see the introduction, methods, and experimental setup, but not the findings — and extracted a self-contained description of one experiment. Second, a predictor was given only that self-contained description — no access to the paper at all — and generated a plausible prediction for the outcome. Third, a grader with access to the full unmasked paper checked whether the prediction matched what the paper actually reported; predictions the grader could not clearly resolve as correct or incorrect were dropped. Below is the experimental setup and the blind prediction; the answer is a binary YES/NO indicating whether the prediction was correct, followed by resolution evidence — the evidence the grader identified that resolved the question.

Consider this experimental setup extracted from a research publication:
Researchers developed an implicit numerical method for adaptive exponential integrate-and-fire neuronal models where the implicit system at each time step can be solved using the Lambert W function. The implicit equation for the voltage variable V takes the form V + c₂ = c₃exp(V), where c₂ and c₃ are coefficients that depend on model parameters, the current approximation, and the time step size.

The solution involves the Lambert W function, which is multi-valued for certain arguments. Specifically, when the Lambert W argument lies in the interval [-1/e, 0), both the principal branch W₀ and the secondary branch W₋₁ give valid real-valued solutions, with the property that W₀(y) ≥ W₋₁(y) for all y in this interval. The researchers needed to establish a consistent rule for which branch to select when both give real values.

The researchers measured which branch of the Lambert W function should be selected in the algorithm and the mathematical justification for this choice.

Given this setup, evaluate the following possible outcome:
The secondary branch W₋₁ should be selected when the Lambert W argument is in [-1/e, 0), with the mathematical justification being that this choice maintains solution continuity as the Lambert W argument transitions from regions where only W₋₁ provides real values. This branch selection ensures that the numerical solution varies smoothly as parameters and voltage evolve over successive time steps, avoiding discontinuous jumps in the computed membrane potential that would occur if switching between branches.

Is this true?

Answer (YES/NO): NO